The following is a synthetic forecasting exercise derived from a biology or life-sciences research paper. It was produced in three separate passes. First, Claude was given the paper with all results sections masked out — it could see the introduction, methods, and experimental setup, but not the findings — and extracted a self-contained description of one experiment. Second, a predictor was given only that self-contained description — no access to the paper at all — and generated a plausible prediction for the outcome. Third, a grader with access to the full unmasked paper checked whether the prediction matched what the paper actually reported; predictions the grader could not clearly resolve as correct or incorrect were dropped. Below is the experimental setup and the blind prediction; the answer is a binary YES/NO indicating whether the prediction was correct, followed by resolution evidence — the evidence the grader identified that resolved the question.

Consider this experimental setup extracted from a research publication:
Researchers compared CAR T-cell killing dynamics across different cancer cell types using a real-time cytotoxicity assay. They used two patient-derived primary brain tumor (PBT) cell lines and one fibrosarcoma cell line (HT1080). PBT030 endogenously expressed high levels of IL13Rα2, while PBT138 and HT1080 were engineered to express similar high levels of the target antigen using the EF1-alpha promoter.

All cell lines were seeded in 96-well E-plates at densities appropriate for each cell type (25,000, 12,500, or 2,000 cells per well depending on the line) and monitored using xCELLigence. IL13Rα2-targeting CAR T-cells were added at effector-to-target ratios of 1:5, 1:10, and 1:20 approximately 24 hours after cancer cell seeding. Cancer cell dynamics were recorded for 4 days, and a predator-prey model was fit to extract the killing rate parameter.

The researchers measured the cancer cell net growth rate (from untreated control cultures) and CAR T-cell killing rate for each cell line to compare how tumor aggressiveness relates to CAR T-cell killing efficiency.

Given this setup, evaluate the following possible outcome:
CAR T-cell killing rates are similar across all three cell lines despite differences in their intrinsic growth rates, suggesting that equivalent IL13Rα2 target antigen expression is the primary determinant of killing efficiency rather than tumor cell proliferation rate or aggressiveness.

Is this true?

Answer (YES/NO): NO